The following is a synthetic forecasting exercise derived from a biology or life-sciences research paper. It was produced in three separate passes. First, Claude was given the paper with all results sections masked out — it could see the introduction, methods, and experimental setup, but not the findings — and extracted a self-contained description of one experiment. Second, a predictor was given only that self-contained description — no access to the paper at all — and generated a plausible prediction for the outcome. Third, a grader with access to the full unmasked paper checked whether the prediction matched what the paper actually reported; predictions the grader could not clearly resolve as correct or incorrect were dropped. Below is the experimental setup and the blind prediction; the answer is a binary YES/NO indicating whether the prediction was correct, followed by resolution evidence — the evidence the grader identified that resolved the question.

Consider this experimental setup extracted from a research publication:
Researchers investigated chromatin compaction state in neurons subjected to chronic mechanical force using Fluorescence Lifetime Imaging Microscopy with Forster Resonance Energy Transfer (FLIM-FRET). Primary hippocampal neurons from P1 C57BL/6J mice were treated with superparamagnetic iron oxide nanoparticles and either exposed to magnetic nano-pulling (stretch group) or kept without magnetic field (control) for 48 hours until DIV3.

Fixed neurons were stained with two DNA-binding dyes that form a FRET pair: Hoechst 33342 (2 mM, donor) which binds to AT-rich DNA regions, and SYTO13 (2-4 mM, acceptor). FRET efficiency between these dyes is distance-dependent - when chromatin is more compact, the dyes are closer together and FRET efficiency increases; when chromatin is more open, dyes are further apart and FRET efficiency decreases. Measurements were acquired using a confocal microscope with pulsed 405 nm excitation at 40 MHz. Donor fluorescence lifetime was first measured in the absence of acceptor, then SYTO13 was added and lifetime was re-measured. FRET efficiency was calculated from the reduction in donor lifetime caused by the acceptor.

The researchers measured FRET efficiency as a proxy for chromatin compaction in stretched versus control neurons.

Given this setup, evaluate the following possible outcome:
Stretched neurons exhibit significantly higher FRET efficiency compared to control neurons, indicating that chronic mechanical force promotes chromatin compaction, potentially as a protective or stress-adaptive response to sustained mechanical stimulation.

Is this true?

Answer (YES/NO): NO